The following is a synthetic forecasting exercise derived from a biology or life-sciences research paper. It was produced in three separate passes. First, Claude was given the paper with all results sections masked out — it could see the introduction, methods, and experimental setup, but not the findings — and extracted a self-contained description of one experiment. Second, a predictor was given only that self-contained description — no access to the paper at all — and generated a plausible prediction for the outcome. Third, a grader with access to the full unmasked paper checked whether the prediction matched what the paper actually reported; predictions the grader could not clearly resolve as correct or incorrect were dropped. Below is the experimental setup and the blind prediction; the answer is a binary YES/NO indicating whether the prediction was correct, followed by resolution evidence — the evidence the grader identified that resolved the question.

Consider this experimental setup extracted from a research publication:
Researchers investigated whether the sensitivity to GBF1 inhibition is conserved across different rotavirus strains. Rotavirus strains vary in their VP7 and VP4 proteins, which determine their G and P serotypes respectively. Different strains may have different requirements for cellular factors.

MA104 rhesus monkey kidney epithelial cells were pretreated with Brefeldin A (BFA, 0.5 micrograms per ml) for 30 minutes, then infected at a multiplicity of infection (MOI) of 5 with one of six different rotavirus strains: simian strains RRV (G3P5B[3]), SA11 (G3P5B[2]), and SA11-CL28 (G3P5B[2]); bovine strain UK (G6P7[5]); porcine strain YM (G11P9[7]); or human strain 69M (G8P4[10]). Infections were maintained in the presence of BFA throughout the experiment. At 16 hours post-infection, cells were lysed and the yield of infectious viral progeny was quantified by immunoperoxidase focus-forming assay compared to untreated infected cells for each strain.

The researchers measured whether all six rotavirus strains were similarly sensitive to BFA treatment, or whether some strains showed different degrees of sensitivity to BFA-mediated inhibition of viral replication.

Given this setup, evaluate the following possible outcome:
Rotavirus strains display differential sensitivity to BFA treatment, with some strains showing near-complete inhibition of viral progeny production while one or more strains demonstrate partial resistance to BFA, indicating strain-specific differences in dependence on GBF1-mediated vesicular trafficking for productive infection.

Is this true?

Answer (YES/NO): YES